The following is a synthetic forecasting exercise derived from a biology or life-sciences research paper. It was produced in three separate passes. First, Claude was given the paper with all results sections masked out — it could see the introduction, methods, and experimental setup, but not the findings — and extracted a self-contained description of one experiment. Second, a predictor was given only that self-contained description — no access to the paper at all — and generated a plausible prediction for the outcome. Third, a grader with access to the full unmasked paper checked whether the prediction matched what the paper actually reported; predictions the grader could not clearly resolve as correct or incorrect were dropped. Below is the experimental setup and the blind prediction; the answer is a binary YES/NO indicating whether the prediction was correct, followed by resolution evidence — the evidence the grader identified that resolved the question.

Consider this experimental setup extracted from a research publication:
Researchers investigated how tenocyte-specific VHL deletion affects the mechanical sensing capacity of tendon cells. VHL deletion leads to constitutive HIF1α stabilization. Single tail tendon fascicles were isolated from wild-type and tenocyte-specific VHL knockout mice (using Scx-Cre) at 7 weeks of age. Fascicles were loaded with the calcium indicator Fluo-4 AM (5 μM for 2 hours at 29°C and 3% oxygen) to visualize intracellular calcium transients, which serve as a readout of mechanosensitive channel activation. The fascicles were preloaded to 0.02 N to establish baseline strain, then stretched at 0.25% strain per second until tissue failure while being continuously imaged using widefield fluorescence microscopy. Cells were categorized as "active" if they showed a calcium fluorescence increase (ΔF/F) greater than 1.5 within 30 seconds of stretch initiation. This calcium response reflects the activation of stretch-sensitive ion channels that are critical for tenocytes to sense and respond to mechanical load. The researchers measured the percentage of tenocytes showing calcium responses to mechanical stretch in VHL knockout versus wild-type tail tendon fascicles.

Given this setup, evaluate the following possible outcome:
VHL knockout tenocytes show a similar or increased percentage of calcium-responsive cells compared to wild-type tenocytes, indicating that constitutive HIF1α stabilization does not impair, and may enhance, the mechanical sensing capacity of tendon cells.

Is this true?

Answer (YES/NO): NO